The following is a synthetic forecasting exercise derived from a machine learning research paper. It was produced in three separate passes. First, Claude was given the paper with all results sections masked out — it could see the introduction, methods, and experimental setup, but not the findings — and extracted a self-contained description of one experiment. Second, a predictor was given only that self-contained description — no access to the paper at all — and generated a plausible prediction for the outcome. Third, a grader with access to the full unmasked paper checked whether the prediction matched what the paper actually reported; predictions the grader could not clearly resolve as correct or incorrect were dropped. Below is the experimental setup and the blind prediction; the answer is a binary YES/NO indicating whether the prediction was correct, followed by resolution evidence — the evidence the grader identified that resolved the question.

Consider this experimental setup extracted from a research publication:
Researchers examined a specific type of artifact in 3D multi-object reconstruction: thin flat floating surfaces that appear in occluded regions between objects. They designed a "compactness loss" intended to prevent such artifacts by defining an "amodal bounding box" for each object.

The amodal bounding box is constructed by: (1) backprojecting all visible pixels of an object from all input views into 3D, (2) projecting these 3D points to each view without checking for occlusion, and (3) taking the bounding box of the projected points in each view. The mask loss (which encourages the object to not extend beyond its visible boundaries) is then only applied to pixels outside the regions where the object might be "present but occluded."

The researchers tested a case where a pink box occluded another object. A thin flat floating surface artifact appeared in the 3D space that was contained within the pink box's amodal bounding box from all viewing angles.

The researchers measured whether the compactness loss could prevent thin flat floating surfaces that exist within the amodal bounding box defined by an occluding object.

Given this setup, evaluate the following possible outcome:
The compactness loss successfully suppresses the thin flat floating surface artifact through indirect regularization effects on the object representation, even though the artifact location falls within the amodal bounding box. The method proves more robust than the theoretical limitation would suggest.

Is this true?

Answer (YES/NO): NO